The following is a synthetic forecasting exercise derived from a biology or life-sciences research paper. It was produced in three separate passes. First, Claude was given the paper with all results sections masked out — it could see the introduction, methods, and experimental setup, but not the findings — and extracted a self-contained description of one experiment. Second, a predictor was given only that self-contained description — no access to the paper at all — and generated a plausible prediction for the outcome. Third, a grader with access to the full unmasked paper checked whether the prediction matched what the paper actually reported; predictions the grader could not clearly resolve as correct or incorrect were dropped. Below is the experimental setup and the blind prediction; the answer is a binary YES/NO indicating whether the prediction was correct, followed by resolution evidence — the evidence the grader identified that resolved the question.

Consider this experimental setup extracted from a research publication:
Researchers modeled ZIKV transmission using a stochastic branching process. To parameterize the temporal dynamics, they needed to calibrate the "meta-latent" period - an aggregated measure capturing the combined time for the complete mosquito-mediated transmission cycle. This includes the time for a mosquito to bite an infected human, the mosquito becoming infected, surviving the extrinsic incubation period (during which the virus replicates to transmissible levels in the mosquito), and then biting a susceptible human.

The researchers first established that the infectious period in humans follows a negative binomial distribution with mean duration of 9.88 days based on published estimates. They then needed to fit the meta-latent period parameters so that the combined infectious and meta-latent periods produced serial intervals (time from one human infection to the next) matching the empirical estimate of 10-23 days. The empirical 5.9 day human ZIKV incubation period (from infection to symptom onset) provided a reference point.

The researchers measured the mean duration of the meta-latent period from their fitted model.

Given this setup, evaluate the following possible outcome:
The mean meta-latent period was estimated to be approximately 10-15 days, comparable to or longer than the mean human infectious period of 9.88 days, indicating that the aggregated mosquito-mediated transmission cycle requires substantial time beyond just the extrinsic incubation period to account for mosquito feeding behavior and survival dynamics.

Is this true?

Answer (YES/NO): YES